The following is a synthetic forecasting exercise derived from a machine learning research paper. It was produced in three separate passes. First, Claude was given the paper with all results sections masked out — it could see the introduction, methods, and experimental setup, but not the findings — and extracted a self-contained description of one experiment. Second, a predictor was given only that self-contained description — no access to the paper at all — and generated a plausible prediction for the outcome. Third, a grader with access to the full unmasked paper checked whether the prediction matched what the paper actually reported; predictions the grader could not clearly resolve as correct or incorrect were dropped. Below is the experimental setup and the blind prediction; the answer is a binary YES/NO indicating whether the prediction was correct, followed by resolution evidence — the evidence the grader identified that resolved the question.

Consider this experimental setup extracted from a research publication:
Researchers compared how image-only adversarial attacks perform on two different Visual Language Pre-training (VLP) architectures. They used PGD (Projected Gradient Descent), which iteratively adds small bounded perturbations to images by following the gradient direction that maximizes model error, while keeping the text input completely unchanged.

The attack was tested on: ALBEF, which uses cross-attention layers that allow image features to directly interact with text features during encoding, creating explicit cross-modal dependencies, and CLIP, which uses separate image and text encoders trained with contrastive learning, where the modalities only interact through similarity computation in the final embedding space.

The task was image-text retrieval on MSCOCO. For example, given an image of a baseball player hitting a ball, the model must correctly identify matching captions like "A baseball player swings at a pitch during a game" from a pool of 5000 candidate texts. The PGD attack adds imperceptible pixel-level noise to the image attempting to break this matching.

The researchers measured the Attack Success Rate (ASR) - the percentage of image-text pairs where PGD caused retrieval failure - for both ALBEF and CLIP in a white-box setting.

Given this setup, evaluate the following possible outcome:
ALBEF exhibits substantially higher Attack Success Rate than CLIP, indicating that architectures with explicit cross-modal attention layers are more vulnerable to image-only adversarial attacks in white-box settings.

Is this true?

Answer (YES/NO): YES